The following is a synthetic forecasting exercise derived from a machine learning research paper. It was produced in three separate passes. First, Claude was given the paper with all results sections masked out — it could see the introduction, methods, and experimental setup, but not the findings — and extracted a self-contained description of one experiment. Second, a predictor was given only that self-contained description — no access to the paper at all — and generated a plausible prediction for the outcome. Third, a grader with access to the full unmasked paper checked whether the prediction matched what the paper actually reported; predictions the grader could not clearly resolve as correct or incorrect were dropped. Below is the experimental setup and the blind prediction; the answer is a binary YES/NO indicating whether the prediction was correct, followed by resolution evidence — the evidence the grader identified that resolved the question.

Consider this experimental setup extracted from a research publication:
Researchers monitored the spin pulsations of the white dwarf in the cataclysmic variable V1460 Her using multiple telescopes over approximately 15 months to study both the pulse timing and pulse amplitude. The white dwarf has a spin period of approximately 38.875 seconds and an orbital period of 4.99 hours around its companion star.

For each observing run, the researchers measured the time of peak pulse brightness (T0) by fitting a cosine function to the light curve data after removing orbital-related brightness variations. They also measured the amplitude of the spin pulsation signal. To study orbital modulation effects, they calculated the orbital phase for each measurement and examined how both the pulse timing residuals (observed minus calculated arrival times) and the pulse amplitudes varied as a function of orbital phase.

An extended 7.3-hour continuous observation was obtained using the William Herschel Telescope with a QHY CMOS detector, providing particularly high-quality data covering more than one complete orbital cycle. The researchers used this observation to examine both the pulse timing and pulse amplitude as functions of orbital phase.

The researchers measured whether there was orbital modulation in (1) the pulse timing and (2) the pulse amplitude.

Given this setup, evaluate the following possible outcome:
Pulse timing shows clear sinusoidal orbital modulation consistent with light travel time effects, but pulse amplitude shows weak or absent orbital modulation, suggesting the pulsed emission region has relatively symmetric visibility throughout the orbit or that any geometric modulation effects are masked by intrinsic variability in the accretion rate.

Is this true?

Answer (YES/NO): NO